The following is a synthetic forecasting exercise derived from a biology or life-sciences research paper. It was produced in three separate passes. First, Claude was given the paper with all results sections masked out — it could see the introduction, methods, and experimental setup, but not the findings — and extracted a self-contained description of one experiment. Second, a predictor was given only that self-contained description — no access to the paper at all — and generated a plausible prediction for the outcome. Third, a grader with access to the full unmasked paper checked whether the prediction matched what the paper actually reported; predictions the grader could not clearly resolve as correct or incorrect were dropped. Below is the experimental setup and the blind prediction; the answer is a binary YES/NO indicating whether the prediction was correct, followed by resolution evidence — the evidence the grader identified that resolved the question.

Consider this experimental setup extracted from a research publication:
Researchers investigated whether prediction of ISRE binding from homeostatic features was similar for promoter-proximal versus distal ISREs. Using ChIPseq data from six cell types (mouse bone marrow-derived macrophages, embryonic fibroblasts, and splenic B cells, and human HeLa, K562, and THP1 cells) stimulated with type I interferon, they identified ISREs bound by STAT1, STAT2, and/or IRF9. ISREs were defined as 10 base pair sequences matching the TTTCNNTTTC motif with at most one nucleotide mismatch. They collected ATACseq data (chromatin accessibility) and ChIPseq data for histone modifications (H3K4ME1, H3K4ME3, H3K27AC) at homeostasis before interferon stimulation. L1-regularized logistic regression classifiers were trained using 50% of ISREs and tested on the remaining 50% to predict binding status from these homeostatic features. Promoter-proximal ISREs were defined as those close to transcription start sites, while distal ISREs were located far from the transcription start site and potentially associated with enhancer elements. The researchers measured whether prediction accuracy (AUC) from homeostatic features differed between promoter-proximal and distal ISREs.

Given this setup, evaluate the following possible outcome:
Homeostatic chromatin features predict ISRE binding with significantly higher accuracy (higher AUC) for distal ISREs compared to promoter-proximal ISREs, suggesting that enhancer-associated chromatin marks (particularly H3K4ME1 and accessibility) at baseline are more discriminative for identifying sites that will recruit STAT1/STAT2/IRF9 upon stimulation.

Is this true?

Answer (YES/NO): YES